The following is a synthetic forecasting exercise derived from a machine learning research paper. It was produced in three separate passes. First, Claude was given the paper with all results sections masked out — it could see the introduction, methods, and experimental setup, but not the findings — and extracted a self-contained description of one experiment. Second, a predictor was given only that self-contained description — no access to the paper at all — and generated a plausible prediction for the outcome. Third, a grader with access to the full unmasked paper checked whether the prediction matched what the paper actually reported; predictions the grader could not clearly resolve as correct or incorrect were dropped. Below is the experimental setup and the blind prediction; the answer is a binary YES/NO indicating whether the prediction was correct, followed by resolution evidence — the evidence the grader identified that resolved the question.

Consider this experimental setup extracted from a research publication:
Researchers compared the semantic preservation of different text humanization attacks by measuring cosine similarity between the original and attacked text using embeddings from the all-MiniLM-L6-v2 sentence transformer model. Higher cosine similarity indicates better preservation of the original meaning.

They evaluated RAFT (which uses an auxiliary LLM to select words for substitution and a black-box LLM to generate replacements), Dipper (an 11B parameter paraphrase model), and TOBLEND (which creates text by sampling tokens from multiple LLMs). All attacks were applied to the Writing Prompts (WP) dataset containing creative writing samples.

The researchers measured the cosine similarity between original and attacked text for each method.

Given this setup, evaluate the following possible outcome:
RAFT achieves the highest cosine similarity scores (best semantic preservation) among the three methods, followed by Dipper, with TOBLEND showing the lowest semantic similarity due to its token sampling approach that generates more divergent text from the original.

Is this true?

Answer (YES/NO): YES